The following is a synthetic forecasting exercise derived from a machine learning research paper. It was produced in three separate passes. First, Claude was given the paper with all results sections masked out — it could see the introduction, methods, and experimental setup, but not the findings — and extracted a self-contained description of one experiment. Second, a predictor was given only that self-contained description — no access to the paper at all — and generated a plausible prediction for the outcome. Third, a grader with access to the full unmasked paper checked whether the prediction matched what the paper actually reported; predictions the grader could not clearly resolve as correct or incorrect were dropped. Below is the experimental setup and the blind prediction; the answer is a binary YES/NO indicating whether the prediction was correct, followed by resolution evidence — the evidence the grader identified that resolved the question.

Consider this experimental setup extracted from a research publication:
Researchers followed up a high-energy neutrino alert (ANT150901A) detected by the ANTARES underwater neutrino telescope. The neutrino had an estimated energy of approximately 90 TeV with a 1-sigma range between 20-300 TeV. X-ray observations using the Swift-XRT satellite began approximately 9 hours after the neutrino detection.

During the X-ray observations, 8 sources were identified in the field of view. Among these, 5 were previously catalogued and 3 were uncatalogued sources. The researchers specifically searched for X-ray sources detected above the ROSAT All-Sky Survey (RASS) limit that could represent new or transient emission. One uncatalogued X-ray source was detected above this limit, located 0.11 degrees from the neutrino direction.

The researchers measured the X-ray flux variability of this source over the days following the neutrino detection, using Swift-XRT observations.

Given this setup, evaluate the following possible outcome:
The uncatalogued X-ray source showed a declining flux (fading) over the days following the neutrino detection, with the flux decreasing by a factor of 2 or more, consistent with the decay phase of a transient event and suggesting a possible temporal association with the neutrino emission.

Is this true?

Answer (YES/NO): NO